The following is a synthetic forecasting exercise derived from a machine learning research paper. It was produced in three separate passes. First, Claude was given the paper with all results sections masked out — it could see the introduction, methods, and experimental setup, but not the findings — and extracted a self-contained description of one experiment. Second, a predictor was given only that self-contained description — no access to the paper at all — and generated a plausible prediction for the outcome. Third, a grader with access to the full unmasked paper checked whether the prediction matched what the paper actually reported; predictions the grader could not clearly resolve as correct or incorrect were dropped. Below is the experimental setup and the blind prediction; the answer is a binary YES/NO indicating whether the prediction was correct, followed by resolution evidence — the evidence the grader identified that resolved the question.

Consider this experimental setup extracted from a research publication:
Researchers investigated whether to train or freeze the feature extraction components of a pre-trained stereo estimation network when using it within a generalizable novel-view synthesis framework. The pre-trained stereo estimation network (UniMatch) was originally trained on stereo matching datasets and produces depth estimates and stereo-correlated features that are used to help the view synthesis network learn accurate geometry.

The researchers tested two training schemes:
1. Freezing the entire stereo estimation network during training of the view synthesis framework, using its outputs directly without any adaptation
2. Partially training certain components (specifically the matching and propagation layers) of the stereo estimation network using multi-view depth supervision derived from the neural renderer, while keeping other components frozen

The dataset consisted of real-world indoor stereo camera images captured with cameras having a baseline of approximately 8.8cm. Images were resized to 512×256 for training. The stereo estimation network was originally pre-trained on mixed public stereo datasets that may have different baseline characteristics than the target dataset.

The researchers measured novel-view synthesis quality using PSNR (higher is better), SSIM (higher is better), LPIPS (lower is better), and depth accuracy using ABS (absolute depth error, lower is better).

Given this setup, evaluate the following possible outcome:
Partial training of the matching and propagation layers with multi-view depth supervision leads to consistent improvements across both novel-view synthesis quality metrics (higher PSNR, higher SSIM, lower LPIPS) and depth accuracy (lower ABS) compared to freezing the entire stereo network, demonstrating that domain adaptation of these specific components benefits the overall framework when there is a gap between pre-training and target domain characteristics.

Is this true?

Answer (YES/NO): YES